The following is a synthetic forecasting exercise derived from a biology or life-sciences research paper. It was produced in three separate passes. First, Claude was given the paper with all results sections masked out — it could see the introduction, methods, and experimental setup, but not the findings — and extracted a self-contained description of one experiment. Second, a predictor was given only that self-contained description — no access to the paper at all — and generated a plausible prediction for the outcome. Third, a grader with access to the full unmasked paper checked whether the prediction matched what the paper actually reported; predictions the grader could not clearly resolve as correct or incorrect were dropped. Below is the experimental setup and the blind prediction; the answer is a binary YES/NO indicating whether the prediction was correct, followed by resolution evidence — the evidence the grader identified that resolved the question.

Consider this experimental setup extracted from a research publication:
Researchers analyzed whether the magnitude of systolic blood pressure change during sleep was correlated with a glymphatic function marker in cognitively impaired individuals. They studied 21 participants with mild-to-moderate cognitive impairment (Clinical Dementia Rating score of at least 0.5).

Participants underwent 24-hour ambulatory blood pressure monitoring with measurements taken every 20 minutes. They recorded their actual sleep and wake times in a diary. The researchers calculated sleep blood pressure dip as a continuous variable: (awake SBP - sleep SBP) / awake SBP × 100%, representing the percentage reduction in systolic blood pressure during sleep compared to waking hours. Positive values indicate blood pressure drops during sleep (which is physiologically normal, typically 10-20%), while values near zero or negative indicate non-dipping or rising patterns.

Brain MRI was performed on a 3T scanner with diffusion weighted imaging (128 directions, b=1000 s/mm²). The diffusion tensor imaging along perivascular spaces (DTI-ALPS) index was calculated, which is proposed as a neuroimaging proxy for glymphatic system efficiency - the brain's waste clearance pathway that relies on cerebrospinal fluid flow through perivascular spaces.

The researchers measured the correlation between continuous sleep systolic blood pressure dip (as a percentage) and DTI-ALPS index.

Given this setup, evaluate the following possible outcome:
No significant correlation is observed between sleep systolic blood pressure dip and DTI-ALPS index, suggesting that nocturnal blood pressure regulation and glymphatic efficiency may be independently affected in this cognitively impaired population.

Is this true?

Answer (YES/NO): NO